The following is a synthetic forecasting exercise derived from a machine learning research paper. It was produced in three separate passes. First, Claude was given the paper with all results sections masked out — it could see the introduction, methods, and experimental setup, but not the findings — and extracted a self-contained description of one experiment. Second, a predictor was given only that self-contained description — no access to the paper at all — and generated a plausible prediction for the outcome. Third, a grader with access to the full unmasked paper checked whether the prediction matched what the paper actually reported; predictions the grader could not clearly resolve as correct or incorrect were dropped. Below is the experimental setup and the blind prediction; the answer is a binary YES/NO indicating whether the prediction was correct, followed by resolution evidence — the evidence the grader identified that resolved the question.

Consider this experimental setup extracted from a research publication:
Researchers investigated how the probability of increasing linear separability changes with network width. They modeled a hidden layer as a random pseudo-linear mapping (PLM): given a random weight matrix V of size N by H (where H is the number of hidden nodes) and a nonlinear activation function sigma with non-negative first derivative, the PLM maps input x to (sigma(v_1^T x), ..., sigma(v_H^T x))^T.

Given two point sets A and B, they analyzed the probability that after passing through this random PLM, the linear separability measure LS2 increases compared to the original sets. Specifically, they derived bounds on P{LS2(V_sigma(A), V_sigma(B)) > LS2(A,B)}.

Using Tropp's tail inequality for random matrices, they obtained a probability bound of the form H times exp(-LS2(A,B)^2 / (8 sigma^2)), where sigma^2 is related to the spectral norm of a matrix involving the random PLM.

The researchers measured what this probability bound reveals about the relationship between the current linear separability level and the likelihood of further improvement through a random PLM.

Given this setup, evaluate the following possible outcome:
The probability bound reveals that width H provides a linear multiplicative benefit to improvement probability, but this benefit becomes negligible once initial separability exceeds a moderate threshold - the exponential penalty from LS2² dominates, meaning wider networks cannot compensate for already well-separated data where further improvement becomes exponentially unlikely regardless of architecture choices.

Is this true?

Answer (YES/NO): NO